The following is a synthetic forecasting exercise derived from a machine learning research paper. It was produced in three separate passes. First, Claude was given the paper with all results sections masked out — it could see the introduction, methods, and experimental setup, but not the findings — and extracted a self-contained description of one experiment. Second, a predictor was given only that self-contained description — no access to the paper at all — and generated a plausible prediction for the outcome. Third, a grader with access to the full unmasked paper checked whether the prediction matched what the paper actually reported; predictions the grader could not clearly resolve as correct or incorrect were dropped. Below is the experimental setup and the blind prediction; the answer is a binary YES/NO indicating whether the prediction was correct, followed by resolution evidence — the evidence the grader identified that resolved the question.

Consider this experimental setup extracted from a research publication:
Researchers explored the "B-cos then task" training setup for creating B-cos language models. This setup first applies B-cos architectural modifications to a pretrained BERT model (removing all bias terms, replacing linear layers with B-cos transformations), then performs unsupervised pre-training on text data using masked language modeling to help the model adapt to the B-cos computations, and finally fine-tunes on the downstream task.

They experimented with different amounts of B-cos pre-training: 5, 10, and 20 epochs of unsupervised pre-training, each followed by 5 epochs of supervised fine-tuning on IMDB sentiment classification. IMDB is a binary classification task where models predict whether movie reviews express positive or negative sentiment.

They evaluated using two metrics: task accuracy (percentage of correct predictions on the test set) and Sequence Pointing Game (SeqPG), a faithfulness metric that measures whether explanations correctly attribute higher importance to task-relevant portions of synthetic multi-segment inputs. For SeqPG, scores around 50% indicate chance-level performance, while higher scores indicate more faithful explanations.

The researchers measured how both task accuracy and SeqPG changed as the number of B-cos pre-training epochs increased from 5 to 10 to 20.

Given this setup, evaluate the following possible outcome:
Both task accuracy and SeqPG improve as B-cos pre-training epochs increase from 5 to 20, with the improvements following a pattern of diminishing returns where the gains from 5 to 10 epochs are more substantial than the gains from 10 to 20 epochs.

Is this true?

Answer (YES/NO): NO